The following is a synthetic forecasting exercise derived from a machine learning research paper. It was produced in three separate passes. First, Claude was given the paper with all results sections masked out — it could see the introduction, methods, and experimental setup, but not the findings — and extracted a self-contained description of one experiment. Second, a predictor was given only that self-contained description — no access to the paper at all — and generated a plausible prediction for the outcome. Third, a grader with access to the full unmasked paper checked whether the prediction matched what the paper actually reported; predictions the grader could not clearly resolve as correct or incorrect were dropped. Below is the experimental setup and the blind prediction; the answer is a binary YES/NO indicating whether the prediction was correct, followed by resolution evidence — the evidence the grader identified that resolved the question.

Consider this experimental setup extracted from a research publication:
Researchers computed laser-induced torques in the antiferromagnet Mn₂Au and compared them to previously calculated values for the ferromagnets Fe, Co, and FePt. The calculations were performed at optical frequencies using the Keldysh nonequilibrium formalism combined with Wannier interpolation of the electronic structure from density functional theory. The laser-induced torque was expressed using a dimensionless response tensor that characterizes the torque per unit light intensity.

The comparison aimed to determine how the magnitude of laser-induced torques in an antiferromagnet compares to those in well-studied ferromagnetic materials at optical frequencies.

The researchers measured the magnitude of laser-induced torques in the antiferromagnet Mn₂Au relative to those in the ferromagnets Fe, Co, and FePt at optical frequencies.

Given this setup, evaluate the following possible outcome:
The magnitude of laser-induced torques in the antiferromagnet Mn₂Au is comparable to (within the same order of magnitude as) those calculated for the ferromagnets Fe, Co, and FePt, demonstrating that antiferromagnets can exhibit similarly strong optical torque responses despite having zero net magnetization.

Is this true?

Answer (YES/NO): YES